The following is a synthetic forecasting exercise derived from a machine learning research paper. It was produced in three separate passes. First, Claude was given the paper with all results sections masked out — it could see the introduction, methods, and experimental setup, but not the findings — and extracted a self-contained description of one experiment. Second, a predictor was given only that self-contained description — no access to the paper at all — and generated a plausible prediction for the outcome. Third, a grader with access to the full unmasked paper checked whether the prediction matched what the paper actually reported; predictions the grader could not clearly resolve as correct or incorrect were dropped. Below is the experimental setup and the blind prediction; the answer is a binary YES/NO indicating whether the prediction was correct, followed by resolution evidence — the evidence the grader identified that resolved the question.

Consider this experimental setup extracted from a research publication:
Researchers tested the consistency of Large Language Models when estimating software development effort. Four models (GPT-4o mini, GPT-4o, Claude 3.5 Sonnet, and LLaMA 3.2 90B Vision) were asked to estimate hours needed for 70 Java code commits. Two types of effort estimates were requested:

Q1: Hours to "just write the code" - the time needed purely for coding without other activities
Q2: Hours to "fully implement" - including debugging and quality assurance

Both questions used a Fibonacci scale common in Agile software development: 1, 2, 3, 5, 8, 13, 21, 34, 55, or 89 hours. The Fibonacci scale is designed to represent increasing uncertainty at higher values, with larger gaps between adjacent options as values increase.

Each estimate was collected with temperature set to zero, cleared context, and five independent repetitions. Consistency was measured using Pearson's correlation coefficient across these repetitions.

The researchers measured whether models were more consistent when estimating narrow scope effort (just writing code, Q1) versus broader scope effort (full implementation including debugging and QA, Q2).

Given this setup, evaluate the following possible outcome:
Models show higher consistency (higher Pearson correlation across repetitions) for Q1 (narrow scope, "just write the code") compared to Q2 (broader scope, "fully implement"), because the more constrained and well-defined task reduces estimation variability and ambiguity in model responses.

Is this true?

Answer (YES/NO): NO